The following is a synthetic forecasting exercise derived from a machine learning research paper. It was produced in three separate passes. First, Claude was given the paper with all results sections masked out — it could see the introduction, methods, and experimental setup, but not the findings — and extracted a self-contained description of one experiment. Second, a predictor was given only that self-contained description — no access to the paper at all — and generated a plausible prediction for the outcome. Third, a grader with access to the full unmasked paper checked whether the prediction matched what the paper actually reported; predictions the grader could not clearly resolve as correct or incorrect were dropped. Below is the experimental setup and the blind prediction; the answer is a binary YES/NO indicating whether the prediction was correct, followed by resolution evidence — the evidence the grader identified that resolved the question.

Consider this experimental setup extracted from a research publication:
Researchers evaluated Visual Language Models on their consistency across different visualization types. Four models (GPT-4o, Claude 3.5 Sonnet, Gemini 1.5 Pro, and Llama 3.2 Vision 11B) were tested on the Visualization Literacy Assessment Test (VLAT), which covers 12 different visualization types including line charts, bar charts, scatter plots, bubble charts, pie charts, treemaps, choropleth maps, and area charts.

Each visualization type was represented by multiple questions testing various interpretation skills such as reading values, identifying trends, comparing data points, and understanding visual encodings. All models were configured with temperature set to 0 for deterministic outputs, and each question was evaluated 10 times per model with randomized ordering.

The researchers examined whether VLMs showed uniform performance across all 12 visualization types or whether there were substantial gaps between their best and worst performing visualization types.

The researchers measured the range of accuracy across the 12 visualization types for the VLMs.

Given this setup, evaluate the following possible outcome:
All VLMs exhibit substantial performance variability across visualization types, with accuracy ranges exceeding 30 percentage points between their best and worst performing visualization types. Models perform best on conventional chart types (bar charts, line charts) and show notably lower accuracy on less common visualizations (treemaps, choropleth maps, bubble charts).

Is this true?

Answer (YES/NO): NO